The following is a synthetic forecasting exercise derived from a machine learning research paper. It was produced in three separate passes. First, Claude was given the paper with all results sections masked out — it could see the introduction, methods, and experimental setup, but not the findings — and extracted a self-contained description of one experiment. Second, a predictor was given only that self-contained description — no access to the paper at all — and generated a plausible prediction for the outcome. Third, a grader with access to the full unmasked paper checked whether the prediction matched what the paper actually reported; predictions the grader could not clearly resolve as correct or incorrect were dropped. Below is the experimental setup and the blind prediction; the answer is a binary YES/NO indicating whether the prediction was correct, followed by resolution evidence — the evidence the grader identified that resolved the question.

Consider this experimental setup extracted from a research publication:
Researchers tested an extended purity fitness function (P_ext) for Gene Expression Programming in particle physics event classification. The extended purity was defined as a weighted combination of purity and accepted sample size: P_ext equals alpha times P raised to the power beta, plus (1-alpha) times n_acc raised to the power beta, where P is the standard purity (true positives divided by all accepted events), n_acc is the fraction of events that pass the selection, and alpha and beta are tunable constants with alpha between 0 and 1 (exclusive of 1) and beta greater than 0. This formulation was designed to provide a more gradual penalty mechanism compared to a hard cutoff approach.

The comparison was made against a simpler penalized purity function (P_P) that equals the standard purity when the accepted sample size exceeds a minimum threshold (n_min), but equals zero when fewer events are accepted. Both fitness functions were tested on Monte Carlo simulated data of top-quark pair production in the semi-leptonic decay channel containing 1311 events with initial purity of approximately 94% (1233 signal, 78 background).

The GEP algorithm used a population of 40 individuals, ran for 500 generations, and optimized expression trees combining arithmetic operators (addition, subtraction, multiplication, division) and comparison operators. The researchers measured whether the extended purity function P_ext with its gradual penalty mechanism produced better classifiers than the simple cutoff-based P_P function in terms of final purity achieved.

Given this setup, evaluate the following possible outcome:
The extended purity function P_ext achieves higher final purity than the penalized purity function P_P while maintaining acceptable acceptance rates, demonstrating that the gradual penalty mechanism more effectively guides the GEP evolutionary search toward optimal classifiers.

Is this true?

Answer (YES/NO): NO